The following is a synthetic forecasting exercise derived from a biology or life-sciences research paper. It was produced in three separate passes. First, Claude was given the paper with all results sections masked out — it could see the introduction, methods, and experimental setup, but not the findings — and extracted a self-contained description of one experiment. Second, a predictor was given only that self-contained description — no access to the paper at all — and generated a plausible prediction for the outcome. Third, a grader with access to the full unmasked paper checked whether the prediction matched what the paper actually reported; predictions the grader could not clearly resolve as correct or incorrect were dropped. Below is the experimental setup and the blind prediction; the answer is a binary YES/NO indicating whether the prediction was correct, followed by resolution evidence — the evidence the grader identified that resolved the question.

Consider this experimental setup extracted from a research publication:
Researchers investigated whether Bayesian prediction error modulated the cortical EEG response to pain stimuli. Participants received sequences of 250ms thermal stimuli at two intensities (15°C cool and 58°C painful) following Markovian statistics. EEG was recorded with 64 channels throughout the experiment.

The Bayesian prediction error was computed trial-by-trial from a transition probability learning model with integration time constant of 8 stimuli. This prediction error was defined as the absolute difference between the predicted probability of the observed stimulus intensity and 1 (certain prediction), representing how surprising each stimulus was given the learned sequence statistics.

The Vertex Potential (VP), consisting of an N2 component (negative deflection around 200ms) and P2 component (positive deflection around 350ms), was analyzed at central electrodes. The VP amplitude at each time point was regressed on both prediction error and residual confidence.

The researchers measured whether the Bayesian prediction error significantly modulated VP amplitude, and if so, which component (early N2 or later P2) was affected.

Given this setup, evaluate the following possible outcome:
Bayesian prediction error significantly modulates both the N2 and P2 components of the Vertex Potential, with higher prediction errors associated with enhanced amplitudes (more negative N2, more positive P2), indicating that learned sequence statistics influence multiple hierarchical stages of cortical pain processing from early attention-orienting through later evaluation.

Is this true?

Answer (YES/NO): NO